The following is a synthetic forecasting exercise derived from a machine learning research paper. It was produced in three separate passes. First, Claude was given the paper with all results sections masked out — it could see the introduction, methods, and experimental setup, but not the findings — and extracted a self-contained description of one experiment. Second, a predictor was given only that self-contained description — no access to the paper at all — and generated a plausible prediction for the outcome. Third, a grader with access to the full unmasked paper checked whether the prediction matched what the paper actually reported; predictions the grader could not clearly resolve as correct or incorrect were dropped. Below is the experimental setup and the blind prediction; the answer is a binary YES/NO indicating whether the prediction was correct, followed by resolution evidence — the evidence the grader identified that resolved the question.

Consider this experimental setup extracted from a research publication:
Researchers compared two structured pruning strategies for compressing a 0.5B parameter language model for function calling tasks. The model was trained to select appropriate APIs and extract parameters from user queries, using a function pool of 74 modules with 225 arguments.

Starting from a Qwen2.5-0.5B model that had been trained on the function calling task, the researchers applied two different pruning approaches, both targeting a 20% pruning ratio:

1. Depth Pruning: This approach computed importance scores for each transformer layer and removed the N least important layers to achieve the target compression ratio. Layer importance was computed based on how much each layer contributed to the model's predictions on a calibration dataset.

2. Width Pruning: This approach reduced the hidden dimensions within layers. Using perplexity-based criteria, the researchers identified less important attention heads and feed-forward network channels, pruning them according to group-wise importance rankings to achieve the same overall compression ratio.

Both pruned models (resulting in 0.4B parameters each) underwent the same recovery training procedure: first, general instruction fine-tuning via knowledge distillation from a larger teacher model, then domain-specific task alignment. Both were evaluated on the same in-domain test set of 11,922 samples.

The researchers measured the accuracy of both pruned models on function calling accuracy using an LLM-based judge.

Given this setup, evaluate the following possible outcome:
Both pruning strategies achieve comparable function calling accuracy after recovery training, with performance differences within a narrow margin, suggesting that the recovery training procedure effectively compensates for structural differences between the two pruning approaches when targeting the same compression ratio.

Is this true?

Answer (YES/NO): YES